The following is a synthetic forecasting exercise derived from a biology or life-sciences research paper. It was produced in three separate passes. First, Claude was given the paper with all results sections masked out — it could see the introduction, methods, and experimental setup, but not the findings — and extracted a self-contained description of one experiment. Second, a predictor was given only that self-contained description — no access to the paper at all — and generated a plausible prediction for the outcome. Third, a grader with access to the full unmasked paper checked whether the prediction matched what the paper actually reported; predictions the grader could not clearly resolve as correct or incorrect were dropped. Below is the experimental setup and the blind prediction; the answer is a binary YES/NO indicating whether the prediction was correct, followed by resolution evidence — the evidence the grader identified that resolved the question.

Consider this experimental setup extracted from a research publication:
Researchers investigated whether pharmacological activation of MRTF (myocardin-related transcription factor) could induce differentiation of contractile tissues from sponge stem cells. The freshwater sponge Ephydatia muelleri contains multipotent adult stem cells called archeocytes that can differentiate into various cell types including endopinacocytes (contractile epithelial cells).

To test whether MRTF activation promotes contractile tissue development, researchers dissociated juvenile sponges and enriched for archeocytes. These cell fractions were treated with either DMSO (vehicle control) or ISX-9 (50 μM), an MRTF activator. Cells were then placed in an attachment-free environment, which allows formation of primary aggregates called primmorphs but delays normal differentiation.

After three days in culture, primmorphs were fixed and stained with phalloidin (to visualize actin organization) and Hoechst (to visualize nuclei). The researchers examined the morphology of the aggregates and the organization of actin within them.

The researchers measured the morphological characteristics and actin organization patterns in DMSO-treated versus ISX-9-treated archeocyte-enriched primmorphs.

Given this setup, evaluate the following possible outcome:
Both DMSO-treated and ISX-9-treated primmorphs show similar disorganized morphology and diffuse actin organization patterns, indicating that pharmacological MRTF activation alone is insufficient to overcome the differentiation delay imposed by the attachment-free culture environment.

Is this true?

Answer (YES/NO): NO